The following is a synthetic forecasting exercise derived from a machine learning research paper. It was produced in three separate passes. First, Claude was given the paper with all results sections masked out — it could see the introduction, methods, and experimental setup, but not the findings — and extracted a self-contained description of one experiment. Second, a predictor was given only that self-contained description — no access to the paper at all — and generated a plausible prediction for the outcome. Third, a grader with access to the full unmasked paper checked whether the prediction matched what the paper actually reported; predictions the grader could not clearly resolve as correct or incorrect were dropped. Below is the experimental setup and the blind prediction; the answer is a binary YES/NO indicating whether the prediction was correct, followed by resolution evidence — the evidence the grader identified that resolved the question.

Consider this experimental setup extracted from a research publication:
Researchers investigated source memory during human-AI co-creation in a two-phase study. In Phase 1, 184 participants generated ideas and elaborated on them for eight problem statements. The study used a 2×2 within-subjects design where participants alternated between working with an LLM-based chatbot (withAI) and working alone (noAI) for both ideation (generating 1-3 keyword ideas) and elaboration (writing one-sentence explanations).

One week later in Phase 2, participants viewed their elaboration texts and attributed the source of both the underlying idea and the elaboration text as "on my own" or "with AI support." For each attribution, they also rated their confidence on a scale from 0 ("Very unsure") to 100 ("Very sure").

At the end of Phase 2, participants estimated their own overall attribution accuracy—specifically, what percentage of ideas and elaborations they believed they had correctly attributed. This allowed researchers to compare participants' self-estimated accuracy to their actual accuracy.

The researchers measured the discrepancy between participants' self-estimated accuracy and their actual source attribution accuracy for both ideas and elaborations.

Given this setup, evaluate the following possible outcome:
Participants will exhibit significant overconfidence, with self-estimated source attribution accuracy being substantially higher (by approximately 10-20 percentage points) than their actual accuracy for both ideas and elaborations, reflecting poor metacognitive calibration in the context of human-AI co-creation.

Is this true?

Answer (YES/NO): NO